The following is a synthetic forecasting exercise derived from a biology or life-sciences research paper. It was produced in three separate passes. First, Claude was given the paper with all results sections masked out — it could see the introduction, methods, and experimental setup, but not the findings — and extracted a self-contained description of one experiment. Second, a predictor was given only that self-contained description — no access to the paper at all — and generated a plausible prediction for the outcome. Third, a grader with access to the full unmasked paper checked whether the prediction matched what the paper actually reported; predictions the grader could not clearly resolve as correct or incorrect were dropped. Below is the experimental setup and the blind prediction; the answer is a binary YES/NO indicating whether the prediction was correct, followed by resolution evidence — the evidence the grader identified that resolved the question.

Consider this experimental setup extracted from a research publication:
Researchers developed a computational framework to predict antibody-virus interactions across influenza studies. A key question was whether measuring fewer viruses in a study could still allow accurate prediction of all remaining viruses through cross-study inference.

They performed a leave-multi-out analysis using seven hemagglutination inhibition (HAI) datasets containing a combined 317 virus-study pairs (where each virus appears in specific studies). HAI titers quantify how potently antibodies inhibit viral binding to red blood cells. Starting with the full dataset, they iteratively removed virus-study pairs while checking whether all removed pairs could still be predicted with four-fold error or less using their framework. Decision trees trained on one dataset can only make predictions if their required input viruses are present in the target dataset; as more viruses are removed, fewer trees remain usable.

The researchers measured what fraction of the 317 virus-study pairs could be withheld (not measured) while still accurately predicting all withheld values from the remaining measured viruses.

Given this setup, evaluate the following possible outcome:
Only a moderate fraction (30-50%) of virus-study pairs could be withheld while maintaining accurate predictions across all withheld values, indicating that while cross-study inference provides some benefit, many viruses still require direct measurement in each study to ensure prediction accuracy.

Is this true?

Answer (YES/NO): YES